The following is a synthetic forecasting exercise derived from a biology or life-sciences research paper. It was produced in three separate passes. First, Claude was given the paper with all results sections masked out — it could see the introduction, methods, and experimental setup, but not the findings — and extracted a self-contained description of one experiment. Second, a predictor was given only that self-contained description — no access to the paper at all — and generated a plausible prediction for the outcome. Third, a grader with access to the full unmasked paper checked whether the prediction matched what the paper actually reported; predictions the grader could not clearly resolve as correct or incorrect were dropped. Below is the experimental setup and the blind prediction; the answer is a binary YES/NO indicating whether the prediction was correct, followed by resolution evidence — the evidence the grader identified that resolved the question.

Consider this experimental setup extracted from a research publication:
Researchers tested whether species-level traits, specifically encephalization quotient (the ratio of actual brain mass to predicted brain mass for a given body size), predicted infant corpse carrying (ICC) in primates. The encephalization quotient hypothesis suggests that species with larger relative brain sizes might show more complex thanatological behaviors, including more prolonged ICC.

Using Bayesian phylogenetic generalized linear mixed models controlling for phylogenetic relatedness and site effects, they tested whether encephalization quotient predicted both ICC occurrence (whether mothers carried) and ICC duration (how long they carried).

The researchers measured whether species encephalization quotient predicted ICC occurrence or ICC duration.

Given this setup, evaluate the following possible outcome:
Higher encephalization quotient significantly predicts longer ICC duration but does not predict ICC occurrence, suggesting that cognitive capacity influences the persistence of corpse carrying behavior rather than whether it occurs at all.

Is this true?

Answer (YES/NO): NO